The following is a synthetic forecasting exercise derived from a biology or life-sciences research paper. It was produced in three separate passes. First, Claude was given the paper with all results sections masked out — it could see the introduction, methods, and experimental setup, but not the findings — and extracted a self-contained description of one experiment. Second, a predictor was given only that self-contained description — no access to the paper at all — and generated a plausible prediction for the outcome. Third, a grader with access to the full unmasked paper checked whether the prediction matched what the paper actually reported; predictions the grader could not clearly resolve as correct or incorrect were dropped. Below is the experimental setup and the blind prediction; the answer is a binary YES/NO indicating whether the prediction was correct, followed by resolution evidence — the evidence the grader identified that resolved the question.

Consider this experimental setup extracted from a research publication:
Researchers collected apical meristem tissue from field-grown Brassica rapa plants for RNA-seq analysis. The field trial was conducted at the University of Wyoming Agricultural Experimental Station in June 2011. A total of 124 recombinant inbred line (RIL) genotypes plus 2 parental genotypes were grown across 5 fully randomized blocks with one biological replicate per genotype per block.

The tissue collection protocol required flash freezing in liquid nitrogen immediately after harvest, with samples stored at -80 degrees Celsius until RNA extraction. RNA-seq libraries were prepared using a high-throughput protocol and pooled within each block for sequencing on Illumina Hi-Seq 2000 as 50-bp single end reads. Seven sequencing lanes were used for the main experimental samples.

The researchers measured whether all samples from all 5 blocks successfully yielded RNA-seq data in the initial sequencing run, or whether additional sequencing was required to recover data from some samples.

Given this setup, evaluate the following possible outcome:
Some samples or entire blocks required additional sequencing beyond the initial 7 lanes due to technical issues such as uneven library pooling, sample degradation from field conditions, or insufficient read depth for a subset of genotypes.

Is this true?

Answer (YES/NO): YES